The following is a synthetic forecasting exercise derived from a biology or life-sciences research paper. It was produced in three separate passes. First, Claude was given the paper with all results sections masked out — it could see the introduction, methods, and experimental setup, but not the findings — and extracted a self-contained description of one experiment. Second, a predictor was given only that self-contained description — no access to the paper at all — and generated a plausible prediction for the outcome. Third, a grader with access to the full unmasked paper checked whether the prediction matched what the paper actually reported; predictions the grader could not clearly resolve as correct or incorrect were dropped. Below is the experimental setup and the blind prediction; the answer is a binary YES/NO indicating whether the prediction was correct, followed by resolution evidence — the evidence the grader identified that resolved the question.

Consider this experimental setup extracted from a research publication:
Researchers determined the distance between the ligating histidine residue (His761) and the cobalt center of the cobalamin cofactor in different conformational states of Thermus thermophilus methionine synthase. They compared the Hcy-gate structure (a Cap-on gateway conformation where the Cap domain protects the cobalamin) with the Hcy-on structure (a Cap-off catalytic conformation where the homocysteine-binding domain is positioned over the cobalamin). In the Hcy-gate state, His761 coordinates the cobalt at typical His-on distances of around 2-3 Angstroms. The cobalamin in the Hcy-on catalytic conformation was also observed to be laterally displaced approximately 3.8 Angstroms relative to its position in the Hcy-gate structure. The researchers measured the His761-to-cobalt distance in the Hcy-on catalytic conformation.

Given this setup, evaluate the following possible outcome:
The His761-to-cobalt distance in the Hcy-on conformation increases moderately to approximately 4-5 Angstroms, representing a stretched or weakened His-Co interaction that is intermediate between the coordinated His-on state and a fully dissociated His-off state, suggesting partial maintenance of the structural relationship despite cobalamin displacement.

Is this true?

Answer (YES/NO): NO